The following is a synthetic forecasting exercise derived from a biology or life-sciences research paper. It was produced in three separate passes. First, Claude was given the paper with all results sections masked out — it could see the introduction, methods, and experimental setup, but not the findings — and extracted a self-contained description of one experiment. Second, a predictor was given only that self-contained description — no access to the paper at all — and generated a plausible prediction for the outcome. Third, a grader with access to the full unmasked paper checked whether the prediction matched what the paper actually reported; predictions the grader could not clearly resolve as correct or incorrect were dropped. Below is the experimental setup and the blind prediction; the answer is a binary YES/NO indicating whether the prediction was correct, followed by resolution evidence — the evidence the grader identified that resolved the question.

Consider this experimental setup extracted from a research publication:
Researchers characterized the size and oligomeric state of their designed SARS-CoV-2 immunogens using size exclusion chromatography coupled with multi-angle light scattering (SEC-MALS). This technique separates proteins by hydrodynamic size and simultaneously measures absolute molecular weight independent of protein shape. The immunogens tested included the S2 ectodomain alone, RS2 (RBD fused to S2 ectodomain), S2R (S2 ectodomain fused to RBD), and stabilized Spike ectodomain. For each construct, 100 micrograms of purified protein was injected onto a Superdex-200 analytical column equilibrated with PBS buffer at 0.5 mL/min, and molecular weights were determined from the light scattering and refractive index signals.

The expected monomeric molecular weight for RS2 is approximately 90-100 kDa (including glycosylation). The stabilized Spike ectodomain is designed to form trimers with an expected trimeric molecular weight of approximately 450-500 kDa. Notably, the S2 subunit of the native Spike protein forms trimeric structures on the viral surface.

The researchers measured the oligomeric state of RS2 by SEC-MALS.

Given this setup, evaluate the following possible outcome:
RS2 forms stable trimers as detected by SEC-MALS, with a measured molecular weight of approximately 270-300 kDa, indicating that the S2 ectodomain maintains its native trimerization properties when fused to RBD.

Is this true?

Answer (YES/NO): NO